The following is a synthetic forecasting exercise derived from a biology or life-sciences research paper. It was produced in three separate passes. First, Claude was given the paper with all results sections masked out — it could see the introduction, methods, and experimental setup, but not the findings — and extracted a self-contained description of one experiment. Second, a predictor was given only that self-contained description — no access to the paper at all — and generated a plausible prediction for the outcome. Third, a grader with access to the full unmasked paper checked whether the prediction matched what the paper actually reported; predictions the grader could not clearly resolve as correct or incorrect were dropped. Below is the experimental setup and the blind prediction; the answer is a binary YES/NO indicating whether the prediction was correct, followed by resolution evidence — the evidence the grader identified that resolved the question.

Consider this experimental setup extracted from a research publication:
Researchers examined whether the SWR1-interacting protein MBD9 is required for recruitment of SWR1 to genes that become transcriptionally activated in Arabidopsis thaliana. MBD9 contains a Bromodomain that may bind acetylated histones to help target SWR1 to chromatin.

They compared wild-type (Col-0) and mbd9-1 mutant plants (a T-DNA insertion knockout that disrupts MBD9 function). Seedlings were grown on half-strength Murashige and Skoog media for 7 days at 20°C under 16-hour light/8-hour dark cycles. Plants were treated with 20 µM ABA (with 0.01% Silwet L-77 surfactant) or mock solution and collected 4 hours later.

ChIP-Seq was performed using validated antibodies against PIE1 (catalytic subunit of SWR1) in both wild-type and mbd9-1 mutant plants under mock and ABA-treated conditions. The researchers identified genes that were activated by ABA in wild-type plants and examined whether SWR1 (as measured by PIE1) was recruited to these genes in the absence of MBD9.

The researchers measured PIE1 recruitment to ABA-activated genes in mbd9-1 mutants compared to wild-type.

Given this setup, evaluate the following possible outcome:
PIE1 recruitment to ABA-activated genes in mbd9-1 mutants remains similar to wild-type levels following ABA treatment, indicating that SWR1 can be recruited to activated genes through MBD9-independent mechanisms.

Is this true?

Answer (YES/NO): YES